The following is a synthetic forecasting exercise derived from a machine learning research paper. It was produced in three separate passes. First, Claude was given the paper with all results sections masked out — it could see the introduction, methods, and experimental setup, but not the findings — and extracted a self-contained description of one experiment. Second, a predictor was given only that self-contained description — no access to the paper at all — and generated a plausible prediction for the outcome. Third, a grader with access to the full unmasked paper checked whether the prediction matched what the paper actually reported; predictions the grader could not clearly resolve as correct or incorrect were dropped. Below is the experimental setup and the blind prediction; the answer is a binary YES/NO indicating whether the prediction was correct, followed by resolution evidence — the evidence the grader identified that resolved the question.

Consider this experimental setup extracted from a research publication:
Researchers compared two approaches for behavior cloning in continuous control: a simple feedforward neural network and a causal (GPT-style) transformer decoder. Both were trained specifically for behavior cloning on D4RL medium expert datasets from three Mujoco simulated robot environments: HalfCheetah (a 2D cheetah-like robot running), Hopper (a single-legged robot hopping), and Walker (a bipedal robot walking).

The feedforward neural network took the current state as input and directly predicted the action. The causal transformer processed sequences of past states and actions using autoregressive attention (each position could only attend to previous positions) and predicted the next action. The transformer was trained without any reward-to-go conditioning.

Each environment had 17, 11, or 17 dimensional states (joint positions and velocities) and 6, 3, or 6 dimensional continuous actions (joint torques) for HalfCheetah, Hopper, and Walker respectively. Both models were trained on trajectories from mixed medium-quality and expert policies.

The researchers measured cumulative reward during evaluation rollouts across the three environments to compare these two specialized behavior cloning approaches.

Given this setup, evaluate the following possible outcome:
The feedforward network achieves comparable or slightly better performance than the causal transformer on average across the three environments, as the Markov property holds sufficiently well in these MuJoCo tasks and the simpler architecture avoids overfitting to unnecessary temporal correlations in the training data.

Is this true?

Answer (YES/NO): NO